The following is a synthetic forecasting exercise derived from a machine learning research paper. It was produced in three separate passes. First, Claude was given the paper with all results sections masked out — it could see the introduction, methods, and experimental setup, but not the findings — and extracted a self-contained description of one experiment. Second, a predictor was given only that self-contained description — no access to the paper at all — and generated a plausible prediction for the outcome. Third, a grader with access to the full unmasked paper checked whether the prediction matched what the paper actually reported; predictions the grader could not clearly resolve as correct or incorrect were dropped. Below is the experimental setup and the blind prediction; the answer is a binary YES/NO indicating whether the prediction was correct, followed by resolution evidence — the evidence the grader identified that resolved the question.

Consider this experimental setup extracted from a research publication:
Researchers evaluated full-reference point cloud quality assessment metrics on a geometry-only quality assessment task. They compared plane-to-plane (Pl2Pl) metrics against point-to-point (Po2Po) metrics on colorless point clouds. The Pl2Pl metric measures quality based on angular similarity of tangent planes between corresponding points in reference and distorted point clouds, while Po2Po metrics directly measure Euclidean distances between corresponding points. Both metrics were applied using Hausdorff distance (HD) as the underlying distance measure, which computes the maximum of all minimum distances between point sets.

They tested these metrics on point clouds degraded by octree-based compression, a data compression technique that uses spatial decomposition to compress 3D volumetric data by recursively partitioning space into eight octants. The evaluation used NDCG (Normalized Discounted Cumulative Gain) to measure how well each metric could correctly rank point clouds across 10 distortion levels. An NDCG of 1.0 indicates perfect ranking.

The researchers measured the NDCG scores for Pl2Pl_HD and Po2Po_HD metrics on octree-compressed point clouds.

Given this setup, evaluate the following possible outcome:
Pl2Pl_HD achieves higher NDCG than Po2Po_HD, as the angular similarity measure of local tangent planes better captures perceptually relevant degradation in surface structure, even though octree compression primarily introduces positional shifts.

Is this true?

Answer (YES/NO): NO